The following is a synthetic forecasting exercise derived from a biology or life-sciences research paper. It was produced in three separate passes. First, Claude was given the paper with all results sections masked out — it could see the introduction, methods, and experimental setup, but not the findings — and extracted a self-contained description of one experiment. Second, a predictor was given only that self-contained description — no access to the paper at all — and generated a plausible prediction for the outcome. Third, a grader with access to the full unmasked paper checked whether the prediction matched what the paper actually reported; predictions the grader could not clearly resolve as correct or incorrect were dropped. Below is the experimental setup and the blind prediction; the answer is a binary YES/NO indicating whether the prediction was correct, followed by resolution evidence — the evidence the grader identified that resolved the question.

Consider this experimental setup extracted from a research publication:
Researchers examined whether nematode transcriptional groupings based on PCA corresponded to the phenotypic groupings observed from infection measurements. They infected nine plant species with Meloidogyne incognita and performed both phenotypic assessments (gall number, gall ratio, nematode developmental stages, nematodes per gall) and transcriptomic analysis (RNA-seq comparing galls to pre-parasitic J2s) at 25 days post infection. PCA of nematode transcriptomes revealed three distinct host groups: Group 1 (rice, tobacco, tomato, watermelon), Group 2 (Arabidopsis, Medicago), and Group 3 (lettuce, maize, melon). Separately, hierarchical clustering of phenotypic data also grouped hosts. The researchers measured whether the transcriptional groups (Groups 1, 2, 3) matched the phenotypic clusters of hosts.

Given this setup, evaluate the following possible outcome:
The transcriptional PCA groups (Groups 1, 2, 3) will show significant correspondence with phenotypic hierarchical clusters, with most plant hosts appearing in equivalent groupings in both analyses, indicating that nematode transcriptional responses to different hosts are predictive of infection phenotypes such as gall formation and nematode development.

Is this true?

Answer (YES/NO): NO